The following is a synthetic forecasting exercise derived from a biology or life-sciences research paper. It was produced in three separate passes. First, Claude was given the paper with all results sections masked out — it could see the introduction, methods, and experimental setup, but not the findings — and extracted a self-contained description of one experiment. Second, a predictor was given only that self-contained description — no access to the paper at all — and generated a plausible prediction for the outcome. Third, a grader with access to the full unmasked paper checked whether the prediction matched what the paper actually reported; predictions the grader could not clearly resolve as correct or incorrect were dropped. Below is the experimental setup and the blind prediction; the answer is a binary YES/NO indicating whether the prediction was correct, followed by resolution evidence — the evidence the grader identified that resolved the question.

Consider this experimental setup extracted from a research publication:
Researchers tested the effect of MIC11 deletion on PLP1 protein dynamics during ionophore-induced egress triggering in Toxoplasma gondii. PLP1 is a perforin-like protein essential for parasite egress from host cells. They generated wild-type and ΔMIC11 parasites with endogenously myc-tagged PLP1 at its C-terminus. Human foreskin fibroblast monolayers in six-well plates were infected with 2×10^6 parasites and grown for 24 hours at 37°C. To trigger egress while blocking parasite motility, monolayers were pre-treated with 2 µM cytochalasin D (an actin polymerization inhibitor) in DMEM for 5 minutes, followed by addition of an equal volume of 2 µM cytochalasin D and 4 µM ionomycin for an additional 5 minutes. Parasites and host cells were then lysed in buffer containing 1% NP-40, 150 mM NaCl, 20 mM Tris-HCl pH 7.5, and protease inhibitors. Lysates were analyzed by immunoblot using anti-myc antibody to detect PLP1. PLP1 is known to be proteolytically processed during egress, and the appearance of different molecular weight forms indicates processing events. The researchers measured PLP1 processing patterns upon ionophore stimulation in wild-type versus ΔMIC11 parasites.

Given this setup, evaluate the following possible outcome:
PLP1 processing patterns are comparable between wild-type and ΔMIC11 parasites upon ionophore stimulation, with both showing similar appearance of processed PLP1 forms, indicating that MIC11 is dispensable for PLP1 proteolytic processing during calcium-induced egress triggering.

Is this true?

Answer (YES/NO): YES